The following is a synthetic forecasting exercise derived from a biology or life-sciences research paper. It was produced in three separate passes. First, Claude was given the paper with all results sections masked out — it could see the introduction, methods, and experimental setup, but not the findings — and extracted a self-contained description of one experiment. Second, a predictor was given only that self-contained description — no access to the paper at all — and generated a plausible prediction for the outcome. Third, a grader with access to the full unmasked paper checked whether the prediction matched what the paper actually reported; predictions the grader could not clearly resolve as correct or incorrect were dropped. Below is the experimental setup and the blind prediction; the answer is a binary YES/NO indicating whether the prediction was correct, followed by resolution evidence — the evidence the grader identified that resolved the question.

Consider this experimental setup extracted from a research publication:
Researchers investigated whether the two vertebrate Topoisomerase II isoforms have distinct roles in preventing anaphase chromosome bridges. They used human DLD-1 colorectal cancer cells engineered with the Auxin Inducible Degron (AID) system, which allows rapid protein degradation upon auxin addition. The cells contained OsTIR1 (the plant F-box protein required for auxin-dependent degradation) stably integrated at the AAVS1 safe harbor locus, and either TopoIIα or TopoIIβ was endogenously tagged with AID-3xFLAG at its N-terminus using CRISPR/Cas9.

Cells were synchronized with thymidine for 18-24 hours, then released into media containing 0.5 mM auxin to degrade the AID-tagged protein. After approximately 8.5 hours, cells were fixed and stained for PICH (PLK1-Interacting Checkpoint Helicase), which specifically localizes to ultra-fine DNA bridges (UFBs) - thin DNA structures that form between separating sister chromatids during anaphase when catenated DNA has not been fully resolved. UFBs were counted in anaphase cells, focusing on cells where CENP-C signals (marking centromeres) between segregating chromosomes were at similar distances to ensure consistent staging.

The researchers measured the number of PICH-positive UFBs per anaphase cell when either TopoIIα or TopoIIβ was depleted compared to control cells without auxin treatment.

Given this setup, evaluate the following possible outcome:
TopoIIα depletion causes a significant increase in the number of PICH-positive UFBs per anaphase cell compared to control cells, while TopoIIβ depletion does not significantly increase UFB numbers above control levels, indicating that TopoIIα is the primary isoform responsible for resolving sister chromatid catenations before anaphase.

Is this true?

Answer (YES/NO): YES